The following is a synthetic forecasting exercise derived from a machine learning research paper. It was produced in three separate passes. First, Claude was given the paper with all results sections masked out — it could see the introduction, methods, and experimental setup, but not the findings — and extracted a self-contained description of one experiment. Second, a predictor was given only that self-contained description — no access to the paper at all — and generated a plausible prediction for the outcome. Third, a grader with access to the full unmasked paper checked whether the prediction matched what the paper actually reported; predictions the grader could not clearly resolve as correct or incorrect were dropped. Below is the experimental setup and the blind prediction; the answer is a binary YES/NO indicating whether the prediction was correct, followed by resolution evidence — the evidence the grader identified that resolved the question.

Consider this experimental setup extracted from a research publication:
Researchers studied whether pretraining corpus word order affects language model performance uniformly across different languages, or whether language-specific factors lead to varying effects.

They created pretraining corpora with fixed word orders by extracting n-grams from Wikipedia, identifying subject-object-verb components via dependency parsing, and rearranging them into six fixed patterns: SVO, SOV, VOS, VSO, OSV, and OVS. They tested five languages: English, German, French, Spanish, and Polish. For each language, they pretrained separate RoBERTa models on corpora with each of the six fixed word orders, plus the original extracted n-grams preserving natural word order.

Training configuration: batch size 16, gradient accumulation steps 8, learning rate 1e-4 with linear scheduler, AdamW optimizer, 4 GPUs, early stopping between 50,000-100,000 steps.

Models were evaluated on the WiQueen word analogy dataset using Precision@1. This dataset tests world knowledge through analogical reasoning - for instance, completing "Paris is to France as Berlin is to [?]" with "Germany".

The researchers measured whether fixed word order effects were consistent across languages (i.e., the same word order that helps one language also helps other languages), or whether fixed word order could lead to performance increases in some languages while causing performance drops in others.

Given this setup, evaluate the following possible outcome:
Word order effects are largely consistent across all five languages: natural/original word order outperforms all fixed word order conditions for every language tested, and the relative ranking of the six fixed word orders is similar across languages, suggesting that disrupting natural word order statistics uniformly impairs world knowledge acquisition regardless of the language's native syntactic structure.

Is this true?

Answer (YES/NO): NO